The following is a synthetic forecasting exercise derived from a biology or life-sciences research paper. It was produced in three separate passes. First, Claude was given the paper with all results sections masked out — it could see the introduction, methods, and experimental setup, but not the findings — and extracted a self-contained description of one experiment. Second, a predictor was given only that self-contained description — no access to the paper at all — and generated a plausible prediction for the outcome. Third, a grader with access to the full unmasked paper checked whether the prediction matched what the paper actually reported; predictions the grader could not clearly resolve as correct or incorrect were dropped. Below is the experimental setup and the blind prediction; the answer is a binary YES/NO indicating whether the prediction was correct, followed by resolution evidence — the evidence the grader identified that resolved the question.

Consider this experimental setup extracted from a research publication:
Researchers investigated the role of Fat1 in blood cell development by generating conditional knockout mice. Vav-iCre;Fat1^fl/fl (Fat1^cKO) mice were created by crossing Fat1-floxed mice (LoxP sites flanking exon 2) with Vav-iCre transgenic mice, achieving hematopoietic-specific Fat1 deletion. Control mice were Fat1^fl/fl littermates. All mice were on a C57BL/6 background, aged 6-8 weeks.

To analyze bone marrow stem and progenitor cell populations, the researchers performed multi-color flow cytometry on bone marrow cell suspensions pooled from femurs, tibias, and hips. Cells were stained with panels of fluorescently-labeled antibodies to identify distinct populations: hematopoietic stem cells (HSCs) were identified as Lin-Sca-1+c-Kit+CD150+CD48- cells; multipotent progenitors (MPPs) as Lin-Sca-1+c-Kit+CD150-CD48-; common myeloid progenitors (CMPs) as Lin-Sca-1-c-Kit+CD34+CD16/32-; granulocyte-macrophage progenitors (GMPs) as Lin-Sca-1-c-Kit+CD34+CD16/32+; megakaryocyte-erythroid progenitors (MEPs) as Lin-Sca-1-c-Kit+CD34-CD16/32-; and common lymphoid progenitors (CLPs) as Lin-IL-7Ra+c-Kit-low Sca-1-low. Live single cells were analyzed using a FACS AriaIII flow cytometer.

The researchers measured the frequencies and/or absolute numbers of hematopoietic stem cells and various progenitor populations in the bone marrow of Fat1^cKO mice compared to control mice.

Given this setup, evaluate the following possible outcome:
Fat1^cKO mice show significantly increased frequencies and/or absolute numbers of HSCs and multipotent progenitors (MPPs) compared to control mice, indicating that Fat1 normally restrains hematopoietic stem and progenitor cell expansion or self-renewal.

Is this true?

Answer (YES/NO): NO